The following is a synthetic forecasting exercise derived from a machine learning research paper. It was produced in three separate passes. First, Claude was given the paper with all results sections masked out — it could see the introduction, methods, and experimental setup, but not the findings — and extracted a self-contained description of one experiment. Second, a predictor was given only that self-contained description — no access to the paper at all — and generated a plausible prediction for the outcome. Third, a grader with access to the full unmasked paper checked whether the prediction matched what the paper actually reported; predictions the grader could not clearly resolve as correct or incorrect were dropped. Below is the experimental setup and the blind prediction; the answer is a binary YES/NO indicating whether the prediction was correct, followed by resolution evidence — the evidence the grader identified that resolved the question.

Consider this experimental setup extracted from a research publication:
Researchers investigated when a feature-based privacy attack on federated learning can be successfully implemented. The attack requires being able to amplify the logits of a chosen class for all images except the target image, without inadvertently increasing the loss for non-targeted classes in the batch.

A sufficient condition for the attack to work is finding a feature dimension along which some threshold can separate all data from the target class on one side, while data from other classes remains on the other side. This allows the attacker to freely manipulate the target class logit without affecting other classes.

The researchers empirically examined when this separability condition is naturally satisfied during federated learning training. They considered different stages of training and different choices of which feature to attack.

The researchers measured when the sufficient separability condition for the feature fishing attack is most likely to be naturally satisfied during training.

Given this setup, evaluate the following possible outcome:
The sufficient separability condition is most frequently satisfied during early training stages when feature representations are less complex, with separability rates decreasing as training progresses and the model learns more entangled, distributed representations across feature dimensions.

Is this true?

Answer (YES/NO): NO